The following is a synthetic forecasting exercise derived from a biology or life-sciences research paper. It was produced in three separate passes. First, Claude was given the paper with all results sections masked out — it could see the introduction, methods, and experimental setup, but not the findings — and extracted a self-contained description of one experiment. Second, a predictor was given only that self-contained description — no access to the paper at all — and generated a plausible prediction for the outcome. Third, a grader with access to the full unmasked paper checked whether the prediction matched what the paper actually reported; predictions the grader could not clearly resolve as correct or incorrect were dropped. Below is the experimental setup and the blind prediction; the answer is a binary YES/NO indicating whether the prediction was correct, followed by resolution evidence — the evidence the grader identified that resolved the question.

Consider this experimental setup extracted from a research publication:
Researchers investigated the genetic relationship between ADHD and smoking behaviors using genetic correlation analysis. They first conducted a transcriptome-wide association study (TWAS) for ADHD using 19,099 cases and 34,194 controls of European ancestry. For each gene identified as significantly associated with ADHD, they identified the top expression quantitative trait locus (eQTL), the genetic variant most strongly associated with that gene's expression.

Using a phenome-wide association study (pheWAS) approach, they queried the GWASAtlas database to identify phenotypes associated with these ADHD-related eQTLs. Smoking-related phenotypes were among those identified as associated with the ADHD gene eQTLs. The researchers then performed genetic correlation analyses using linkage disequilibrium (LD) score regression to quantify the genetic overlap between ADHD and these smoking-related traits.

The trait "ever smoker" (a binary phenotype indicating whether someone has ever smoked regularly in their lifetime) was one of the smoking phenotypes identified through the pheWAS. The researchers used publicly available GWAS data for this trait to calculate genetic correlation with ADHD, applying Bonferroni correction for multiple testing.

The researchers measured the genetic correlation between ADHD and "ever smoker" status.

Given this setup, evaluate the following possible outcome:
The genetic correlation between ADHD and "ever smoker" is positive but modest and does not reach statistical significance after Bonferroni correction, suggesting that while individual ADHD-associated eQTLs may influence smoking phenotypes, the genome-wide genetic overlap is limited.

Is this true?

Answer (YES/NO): NO